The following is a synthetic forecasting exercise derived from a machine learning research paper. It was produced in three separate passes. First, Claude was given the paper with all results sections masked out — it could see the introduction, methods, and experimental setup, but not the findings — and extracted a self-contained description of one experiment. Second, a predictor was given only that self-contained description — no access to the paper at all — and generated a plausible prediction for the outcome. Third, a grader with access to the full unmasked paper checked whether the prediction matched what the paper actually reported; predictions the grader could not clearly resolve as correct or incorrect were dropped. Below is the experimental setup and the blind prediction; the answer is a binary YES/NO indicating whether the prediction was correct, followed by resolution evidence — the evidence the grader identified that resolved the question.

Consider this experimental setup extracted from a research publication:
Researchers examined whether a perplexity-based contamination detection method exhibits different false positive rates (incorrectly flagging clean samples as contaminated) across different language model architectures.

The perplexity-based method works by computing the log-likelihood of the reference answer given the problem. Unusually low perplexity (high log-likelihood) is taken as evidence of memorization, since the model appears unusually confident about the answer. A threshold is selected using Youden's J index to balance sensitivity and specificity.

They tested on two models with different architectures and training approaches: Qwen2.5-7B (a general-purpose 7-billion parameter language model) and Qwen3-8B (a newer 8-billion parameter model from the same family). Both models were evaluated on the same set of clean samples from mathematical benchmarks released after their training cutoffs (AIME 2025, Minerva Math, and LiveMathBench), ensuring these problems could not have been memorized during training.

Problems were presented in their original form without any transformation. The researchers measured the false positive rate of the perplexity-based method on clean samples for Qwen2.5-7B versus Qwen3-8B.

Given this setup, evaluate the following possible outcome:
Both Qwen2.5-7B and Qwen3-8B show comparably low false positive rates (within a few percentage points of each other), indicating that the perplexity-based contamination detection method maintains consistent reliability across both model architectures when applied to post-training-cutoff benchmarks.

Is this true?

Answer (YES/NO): NO